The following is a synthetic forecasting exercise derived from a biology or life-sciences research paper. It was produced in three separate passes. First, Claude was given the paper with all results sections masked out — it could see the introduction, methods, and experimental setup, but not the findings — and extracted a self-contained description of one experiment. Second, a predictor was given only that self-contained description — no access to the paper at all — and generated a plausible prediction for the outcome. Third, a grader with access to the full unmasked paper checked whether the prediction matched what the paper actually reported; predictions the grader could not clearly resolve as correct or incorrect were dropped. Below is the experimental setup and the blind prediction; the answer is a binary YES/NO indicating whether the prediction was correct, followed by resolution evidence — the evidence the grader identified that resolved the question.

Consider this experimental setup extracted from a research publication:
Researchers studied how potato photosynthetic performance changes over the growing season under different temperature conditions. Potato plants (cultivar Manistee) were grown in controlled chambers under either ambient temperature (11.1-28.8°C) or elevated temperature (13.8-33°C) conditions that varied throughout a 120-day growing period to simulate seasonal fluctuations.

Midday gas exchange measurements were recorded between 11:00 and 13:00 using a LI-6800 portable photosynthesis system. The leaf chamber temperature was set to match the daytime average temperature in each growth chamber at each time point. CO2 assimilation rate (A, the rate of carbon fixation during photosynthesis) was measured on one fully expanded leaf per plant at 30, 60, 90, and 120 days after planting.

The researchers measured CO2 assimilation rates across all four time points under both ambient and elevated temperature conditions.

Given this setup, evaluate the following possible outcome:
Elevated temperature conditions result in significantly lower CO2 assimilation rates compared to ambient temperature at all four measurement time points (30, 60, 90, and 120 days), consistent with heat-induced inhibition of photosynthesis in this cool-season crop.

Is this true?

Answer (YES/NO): NO